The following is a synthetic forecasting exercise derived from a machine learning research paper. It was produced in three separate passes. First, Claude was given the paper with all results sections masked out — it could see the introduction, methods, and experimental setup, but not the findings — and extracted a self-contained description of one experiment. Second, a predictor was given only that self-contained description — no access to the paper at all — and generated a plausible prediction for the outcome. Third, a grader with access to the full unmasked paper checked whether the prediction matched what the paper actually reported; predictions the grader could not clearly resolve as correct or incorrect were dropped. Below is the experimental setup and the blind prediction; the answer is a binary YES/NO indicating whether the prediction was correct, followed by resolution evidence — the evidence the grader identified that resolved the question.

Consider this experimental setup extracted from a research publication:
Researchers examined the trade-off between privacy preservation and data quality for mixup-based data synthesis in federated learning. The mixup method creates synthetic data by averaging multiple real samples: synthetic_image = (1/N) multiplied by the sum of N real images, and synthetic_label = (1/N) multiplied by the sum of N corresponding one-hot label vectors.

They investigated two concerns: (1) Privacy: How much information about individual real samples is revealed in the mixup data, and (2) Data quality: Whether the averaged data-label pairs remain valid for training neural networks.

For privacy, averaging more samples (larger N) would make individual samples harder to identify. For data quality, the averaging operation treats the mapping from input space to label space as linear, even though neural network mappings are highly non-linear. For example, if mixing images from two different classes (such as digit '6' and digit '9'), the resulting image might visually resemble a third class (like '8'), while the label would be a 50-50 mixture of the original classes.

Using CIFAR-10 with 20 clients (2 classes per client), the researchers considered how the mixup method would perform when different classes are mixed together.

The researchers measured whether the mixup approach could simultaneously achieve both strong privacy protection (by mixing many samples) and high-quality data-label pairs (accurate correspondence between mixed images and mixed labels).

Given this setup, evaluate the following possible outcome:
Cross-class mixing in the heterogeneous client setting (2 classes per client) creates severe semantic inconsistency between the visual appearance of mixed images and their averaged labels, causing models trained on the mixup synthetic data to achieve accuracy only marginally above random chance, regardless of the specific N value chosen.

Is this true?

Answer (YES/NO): NO